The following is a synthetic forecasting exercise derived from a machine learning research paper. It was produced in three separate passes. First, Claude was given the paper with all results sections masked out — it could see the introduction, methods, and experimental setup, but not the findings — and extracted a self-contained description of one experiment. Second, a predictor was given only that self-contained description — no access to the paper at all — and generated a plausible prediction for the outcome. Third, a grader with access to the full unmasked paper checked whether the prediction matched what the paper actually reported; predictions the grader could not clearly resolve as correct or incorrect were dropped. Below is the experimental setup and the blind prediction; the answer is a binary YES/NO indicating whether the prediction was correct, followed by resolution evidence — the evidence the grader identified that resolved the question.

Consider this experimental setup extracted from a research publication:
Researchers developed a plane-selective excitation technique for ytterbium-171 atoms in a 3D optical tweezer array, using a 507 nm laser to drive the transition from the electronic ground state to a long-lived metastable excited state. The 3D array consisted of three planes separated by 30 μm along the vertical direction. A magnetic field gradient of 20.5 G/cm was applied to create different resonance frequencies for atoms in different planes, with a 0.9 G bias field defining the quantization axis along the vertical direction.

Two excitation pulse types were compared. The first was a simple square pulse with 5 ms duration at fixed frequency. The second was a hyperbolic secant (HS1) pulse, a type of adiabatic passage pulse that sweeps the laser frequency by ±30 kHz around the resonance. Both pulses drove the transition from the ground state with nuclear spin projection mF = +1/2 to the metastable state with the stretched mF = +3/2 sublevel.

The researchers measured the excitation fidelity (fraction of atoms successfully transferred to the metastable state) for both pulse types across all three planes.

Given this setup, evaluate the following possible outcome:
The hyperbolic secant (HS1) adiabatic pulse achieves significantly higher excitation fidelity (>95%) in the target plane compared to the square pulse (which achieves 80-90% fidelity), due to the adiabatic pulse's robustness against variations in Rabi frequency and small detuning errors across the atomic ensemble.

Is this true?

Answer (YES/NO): NO